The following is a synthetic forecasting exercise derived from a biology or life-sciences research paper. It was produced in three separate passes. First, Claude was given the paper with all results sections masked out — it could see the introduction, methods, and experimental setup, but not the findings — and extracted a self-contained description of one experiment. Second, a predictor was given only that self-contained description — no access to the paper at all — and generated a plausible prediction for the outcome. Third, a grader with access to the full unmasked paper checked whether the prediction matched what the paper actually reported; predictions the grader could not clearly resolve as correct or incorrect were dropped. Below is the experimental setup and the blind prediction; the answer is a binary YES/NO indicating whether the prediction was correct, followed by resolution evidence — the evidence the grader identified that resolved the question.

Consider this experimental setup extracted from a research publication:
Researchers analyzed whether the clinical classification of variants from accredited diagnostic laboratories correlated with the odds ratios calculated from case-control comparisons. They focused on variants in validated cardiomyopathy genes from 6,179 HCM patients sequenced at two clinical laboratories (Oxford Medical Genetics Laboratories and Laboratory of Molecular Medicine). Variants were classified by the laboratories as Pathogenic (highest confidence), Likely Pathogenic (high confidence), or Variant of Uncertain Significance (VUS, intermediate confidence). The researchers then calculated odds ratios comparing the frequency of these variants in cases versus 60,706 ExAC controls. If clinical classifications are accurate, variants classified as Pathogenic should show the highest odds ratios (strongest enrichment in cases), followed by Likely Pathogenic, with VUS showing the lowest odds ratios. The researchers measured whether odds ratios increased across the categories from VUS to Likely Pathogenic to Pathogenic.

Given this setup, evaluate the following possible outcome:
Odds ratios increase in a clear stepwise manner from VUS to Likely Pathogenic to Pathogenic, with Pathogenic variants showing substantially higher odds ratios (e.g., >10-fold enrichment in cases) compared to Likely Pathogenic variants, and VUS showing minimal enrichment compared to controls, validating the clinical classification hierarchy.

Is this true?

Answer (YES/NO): NO